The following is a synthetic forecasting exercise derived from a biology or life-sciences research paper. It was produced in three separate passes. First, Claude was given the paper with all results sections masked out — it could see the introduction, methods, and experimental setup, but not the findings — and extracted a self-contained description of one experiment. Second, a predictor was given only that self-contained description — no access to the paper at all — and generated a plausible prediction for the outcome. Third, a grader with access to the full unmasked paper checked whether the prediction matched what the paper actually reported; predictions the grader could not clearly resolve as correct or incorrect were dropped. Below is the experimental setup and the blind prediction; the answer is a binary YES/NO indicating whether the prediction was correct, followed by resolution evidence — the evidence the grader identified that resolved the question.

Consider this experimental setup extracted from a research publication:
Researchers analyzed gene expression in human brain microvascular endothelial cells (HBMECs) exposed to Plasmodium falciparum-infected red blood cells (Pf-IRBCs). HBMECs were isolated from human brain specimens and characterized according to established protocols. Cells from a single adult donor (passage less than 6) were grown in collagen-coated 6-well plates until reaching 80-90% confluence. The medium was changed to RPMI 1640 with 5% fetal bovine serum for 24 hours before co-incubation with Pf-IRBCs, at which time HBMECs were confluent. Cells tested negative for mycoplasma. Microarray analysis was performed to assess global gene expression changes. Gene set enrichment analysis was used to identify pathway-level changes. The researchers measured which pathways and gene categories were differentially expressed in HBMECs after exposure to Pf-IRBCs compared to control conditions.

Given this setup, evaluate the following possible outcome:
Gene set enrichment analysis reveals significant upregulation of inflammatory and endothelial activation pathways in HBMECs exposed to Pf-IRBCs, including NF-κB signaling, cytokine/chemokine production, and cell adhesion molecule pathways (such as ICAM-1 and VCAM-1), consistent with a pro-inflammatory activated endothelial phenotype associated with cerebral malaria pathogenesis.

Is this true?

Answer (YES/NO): NO